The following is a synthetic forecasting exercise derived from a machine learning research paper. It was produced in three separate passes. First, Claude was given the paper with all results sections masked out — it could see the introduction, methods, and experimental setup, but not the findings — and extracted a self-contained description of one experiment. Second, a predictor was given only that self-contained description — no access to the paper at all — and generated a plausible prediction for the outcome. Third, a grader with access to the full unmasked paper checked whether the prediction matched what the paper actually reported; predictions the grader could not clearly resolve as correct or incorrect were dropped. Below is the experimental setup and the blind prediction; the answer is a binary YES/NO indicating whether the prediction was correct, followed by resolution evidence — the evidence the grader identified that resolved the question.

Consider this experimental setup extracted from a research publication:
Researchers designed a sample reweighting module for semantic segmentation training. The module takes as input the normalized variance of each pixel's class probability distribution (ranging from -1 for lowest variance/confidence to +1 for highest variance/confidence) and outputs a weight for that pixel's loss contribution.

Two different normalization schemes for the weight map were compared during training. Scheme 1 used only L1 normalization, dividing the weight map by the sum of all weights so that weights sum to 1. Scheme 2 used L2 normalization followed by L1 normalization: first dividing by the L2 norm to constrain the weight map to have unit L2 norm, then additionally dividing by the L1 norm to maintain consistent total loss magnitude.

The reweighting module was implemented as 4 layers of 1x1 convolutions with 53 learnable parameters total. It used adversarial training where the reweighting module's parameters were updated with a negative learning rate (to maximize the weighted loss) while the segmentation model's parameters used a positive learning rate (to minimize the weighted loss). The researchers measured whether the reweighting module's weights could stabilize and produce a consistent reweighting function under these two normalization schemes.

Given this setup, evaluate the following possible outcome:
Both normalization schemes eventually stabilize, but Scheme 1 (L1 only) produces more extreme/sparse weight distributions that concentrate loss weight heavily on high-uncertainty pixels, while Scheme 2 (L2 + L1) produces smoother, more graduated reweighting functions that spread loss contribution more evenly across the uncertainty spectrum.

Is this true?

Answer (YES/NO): NO